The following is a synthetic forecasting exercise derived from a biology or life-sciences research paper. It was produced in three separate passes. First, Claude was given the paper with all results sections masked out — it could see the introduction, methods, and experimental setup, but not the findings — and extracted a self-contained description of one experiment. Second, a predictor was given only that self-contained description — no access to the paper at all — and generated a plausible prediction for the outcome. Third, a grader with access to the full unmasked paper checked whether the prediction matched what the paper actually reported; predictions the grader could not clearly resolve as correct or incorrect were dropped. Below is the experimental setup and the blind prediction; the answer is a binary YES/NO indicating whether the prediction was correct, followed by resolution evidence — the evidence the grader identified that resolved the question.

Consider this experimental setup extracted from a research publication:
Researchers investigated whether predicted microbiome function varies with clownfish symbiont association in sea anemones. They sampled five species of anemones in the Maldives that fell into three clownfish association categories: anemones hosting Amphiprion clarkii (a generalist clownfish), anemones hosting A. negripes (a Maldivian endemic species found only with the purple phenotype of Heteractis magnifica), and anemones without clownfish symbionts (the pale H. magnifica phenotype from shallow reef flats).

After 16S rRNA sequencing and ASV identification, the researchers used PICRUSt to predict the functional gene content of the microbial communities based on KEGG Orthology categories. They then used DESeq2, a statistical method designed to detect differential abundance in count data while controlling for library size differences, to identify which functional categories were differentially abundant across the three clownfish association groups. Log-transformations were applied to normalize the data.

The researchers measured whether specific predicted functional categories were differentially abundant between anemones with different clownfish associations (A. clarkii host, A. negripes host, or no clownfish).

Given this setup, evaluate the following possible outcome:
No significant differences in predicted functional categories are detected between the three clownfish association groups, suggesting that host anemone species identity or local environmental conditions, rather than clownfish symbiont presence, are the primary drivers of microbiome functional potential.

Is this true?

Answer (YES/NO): NO